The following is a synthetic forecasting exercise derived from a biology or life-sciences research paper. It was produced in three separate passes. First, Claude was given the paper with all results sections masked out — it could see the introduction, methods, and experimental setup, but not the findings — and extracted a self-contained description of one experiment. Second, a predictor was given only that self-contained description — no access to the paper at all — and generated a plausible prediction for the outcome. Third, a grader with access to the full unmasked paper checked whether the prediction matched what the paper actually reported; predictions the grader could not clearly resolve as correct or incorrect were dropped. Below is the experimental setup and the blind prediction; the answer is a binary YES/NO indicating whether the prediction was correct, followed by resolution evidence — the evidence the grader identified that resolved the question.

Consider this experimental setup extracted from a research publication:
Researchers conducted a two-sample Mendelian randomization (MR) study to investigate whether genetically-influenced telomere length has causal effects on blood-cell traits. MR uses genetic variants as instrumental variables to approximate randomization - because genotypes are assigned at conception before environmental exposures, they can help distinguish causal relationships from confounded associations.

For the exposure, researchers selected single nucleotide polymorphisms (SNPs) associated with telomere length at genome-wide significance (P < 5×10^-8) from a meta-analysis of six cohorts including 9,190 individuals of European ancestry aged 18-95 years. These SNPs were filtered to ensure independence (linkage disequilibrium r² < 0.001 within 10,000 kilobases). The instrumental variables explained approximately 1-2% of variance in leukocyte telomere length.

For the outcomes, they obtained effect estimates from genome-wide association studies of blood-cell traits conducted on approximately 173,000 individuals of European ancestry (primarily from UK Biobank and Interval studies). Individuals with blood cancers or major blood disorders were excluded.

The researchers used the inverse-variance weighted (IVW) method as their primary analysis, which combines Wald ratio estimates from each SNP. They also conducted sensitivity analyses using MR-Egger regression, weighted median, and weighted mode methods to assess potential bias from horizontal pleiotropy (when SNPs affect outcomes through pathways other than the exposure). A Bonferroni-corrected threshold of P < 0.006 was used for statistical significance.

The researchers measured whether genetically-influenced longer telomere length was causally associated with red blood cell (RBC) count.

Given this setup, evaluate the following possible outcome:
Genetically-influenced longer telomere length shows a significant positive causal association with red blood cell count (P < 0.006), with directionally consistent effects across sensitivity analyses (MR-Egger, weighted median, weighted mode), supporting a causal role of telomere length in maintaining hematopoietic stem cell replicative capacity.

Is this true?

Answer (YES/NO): YES